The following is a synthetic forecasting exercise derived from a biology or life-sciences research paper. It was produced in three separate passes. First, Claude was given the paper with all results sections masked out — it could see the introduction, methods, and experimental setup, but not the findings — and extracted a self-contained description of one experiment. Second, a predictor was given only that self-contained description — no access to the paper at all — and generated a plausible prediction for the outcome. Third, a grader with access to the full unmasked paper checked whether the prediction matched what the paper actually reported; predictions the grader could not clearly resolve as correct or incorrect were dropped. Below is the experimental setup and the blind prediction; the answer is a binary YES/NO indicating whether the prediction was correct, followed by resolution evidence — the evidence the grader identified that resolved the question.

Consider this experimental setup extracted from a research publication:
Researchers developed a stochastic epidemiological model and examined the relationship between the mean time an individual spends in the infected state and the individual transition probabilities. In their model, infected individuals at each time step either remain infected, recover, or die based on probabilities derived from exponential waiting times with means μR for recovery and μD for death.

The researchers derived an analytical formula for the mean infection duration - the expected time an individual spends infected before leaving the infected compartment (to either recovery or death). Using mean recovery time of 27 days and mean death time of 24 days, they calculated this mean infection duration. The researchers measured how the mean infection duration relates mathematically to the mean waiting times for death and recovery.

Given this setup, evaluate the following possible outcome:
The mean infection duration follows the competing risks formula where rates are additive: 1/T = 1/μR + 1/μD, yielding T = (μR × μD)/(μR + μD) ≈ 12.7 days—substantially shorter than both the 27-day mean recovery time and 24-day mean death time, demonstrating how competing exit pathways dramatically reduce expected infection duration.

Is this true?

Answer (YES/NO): YES